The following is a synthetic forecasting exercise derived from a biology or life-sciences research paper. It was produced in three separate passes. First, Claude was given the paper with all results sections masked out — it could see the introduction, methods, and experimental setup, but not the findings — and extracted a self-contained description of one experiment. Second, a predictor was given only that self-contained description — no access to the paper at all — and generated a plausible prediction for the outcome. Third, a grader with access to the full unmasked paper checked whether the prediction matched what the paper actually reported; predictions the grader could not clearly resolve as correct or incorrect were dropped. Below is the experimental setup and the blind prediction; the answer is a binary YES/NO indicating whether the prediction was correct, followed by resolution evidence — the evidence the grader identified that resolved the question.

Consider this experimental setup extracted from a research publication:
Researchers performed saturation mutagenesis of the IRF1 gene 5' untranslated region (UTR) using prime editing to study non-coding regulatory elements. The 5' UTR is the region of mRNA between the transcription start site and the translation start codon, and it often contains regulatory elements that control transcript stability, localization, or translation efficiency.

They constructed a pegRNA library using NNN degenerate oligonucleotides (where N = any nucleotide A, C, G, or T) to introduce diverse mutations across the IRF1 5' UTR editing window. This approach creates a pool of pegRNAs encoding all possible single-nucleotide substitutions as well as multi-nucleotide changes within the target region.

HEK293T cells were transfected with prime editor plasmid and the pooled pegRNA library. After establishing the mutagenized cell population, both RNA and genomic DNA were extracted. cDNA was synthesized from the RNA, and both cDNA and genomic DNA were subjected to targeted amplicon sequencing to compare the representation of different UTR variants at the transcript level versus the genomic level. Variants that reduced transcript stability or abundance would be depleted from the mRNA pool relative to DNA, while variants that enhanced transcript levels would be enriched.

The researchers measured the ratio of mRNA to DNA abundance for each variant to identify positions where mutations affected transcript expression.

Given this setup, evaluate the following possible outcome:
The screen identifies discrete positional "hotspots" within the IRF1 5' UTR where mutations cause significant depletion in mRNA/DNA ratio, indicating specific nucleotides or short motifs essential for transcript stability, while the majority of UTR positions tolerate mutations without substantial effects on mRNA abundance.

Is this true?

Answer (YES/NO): YES